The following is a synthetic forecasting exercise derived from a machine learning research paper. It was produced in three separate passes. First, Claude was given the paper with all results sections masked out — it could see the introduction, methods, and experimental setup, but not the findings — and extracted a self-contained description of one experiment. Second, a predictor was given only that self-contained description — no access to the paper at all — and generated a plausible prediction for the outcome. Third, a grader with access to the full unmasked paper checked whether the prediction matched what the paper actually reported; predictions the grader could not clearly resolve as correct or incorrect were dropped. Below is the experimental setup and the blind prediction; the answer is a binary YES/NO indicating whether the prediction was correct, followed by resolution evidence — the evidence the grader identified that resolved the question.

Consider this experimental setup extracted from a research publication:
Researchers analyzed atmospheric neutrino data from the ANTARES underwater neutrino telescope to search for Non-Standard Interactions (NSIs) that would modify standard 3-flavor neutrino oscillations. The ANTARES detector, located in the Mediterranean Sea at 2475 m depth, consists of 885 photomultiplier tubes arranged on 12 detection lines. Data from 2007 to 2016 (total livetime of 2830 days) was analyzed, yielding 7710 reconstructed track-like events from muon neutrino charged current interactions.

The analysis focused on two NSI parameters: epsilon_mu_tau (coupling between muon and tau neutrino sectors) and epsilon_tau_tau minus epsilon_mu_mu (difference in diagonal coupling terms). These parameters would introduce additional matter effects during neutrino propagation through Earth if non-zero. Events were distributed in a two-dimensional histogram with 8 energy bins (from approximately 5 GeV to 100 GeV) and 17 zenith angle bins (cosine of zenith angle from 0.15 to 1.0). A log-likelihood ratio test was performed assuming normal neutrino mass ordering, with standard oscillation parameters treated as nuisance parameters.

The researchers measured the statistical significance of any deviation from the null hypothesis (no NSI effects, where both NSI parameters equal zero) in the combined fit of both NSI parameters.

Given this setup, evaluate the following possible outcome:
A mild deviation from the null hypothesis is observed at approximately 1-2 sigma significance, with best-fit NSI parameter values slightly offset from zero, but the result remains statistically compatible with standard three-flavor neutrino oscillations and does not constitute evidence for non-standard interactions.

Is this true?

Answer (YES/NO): YES